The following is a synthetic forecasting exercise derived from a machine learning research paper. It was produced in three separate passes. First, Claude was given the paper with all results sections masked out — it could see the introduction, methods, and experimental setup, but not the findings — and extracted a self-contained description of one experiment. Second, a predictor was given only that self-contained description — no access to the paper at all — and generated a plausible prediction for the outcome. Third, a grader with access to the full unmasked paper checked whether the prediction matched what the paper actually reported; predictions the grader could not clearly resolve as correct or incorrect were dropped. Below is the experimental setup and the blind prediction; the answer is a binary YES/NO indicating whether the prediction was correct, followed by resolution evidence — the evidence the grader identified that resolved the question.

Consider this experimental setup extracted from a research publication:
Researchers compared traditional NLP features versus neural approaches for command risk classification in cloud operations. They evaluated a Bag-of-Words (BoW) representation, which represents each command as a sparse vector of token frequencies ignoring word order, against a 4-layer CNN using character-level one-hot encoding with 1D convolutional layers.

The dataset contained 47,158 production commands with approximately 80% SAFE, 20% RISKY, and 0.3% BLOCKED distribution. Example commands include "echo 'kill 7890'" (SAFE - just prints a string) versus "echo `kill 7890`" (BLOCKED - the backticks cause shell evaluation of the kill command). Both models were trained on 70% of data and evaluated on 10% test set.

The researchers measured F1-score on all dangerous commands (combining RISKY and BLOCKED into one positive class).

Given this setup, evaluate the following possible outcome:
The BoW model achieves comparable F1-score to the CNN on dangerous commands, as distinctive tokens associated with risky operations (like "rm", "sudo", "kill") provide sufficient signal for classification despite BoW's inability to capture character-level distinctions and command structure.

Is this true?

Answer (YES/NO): NO